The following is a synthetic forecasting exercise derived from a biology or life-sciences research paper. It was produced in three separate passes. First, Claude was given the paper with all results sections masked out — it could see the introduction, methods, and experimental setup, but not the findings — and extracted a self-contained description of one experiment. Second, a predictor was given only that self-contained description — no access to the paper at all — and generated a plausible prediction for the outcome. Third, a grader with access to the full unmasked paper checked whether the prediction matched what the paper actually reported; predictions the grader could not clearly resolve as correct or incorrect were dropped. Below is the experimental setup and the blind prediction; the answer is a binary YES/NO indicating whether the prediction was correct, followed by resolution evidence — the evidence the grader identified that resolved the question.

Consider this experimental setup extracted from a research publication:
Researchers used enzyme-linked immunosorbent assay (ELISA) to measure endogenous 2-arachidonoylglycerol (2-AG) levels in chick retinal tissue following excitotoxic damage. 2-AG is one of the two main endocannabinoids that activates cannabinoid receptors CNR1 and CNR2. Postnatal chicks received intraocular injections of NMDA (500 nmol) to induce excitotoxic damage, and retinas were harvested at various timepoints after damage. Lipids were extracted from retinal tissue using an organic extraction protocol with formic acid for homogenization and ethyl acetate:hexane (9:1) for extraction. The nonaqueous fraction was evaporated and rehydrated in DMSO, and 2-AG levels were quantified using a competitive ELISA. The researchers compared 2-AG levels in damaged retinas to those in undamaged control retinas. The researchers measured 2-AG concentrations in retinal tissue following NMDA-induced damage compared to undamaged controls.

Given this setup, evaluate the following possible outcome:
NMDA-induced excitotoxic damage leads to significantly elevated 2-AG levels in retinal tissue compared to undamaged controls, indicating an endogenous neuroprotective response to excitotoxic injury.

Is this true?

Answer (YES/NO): NO